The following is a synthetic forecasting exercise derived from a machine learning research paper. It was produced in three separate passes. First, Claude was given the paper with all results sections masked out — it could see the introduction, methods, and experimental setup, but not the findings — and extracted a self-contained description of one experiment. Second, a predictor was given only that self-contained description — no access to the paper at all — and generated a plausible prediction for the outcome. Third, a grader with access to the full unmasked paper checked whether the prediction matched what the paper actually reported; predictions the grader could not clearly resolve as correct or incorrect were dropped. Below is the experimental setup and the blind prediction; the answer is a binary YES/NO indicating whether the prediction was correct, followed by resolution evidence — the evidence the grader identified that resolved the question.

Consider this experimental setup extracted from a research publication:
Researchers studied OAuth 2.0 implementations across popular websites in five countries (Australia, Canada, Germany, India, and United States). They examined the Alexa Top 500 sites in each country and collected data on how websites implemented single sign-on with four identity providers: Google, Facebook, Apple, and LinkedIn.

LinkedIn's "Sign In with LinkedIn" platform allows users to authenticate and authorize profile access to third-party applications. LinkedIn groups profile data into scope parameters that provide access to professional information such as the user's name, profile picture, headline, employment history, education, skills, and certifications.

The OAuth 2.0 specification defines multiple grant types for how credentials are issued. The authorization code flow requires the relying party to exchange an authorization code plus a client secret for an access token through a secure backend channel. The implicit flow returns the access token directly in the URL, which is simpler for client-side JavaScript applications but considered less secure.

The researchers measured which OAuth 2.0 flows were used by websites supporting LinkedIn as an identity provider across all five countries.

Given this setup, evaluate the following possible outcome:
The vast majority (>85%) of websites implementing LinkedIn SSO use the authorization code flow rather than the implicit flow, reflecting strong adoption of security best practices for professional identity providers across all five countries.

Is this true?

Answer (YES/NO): YES